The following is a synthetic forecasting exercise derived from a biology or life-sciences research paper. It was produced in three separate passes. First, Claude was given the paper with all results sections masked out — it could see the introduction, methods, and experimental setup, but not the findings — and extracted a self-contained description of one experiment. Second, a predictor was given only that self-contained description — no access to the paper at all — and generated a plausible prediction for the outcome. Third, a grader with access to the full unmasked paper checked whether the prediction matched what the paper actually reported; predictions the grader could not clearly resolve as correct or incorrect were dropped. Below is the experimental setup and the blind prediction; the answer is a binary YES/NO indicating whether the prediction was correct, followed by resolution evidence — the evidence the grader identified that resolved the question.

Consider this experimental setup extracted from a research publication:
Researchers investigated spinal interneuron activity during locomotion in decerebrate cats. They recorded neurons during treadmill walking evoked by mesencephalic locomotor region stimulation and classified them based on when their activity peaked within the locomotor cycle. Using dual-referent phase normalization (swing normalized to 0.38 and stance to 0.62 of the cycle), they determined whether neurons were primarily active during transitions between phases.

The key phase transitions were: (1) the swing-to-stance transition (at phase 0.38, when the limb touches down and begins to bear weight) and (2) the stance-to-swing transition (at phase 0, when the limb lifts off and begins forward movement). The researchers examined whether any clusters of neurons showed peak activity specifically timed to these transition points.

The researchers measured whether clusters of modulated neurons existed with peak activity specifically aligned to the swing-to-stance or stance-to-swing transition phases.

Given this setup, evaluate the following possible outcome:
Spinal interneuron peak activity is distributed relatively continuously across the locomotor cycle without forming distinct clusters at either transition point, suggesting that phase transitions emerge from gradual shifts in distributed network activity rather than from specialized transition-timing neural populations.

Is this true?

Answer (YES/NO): NO